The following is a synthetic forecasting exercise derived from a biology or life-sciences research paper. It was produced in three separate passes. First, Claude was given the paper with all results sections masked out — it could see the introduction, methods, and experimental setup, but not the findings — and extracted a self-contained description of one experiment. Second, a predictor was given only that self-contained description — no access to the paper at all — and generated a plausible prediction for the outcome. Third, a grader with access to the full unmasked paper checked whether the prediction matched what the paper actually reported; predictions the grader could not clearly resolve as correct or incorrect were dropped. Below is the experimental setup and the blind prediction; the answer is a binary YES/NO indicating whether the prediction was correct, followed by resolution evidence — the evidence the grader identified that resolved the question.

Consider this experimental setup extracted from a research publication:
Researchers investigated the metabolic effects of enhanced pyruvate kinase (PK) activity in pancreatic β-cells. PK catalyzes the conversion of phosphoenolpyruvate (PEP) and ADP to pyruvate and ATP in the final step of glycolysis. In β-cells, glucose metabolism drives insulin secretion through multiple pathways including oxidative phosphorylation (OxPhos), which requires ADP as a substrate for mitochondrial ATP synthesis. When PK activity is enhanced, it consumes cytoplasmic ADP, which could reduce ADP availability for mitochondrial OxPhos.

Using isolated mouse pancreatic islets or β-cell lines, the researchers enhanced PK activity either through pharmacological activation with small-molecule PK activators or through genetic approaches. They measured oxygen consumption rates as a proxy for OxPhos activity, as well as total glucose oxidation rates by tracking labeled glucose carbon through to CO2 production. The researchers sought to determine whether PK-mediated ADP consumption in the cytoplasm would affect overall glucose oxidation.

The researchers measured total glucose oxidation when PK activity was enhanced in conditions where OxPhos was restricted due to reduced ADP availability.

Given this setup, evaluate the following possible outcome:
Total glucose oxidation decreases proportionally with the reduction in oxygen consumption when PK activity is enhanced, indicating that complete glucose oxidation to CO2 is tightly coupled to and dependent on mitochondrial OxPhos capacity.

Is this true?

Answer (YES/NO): NO